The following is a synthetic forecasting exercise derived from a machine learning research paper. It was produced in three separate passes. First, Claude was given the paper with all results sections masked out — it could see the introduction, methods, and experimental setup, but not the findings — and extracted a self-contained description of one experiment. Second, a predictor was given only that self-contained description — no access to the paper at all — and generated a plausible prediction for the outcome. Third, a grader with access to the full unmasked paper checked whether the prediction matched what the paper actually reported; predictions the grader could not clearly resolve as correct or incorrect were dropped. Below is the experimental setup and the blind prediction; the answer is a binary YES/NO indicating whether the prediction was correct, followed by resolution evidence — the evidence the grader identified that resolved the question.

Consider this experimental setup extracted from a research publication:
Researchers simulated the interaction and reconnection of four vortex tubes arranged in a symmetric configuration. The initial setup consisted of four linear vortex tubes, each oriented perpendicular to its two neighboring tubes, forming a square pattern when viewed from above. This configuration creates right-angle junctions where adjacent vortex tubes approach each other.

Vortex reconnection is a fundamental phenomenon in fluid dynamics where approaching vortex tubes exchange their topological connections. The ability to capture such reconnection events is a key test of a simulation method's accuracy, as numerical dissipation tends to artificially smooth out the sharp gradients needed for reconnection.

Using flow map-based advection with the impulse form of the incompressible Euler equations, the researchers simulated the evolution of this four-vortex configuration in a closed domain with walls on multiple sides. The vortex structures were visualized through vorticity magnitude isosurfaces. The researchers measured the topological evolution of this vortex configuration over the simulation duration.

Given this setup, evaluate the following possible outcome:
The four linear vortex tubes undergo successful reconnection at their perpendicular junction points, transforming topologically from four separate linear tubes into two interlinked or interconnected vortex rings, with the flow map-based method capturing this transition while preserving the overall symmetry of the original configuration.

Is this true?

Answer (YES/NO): NO